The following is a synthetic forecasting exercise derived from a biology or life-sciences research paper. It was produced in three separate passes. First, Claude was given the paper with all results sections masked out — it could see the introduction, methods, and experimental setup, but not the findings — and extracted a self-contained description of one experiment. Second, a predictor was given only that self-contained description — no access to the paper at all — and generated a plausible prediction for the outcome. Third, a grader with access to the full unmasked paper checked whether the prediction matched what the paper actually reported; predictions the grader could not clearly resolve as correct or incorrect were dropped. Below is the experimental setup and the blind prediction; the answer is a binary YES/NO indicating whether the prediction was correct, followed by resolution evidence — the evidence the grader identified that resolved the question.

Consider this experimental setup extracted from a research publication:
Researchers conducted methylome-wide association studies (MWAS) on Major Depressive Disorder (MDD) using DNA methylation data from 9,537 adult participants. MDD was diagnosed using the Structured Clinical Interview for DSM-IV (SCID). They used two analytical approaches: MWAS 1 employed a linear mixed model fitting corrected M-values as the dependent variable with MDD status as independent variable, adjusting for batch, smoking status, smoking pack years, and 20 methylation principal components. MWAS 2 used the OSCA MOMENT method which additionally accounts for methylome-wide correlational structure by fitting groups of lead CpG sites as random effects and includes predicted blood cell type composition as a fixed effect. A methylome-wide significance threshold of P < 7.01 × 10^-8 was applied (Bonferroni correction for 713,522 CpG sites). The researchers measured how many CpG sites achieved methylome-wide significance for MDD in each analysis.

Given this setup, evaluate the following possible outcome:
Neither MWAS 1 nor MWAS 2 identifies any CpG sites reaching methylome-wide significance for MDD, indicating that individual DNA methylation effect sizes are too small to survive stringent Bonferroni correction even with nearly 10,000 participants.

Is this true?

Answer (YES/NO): NO